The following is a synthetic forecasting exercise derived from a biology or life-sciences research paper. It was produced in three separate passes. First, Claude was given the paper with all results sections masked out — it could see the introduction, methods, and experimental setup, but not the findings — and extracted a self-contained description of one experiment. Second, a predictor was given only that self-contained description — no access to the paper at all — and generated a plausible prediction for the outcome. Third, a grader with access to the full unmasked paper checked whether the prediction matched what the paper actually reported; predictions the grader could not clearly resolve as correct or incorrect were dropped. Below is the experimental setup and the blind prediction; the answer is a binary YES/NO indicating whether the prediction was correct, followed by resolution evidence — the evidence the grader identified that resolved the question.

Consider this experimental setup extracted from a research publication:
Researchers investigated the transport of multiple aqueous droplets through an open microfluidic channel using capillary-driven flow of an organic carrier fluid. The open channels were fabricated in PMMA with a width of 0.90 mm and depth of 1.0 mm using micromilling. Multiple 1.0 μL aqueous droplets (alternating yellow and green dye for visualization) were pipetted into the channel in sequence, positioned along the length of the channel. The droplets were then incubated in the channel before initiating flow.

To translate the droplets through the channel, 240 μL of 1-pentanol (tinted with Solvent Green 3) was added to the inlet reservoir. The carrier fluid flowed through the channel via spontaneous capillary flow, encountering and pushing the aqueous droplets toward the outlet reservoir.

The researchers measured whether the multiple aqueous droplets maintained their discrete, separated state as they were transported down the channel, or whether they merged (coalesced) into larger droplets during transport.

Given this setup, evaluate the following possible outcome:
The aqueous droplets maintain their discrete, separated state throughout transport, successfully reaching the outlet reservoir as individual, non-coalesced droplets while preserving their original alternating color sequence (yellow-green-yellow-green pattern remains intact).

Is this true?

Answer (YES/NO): NO